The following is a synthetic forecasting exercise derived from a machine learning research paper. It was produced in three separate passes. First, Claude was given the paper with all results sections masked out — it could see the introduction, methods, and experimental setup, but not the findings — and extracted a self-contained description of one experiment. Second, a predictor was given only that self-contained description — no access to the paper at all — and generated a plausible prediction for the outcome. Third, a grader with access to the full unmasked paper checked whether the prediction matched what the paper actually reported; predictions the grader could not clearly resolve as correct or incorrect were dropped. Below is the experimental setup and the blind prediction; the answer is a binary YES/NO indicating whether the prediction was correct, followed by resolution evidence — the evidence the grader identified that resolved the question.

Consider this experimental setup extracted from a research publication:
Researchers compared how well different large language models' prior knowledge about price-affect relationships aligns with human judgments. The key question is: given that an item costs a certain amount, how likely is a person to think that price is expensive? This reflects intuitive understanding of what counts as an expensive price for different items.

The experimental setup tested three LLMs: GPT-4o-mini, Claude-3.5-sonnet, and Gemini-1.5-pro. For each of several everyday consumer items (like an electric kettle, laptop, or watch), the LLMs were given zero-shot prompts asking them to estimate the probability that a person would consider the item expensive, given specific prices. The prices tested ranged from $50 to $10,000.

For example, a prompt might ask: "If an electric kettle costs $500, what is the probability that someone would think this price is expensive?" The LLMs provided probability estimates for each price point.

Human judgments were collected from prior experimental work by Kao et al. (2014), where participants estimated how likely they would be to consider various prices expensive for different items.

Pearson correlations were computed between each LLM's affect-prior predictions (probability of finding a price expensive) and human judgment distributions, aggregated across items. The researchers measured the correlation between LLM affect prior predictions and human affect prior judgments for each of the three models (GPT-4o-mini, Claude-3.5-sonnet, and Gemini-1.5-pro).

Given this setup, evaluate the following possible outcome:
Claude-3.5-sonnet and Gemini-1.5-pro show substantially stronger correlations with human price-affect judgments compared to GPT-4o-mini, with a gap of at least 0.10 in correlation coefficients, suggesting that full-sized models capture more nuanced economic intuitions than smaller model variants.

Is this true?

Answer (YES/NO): NO